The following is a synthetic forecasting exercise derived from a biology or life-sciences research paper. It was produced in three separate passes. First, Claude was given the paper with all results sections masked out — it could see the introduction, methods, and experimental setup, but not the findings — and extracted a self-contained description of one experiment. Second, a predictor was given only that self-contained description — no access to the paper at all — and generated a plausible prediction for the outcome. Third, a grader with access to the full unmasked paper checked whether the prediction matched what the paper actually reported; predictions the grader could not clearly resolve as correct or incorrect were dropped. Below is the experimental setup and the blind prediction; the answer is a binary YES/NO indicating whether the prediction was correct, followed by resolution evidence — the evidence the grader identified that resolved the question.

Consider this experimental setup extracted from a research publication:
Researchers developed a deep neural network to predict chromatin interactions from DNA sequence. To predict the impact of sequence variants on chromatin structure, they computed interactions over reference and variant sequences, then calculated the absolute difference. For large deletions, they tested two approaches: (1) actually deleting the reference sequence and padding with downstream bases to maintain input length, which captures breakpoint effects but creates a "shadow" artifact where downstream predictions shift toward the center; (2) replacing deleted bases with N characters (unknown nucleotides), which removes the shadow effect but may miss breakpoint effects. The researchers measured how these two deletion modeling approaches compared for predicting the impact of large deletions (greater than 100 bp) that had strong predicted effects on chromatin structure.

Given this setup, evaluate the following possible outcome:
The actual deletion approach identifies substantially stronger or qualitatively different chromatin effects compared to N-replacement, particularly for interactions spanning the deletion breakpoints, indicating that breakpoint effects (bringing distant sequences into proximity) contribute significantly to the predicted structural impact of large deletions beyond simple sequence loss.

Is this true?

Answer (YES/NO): NO